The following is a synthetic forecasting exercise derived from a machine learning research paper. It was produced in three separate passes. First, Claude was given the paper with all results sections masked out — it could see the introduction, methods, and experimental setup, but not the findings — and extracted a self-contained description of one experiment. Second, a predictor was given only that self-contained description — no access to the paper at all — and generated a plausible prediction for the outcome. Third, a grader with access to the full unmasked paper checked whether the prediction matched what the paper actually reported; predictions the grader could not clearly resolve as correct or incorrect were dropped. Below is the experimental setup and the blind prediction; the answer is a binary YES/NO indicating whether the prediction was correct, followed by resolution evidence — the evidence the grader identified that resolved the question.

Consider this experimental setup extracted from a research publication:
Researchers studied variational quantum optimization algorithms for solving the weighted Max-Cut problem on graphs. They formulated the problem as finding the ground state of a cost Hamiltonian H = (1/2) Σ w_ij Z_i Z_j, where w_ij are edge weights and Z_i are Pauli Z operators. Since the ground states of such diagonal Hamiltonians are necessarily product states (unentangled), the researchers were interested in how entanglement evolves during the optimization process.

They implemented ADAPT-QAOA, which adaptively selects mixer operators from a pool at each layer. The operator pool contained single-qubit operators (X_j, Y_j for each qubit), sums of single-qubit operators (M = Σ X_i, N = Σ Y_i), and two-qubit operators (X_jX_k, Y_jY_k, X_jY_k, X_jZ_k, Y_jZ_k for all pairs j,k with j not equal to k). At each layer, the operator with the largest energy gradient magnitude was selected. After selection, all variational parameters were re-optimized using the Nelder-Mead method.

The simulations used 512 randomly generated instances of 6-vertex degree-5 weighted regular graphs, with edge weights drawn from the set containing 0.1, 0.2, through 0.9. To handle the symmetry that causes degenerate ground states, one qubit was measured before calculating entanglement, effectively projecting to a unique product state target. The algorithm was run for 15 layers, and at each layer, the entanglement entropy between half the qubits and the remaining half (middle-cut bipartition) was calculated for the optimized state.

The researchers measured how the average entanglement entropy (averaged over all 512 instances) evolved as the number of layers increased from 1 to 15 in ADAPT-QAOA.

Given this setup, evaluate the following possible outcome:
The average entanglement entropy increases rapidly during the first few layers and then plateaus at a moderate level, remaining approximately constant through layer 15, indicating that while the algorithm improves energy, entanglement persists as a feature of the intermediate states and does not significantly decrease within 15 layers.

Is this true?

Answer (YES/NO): NO